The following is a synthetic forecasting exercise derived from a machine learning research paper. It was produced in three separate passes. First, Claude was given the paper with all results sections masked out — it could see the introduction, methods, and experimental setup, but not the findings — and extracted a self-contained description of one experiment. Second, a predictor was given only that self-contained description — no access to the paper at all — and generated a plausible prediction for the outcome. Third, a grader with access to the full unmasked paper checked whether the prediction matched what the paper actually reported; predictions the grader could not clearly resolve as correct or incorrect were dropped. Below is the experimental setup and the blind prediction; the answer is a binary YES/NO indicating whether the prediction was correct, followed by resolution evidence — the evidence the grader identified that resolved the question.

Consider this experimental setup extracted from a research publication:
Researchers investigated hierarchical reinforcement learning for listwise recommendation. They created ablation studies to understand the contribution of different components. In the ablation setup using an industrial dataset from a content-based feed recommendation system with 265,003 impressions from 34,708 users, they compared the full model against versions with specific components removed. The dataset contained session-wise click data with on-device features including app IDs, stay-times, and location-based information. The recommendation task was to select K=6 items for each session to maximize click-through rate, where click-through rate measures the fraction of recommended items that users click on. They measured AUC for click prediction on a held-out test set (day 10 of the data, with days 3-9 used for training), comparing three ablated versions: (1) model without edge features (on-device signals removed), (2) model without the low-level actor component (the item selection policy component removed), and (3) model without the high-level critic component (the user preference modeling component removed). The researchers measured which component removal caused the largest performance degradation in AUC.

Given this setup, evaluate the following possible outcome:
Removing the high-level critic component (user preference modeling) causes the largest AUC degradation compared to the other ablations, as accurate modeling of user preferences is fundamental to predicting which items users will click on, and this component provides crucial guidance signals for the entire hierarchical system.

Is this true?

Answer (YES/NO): YES